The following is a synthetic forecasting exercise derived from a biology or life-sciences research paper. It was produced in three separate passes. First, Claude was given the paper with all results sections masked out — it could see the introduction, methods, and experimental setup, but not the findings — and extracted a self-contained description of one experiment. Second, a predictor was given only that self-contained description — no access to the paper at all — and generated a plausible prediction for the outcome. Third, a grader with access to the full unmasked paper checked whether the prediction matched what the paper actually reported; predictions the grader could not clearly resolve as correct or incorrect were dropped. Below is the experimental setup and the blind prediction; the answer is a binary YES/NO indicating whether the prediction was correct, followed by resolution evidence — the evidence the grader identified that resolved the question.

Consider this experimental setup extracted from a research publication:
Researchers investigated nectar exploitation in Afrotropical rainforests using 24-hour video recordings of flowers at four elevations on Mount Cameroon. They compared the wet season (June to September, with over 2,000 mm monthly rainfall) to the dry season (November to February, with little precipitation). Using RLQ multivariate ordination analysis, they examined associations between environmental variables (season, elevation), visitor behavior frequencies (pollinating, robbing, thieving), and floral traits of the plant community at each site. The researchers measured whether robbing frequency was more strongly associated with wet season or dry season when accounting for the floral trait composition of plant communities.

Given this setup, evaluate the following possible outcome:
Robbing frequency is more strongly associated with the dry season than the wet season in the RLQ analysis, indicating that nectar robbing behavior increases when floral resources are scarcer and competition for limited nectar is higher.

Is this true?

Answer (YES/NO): NO